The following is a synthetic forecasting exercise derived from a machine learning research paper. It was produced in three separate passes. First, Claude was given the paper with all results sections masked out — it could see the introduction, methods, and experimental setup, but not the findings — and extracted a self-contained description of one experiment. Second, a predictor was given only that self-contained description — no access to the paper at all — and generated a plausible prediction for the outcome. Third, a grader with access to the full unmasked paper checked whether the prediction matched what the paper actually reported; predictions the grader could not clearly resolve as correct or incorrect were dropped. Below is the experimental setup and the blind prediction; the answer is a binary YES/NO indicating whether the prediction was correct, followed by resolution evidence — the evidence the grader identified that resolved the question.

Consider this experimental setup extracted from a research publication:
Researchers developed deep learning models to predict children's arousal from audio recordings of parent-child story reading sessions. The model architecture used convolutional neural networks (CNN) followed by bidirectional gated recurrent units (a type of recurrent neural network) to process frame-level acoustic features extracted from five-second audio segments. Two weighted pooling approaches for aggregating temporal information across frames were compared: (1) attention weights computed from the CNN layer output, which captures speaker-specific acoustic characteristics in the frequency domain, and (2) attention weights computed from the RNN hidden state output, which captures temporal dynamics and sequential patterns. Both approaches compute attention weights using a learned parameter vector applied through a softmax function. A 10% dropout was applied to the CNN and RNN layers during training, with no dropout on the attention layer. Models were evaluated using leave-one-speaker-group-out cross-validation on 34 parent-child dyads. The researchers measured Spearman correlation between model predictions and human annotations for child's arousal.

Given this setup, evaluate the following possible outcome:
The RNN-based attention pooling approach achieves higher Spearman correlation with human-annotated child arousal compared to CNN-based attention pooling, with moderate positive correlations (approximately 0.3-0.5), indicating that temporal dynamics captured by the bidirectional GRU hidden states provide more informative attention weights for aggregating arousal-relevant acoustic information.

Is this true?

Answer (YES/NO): NO